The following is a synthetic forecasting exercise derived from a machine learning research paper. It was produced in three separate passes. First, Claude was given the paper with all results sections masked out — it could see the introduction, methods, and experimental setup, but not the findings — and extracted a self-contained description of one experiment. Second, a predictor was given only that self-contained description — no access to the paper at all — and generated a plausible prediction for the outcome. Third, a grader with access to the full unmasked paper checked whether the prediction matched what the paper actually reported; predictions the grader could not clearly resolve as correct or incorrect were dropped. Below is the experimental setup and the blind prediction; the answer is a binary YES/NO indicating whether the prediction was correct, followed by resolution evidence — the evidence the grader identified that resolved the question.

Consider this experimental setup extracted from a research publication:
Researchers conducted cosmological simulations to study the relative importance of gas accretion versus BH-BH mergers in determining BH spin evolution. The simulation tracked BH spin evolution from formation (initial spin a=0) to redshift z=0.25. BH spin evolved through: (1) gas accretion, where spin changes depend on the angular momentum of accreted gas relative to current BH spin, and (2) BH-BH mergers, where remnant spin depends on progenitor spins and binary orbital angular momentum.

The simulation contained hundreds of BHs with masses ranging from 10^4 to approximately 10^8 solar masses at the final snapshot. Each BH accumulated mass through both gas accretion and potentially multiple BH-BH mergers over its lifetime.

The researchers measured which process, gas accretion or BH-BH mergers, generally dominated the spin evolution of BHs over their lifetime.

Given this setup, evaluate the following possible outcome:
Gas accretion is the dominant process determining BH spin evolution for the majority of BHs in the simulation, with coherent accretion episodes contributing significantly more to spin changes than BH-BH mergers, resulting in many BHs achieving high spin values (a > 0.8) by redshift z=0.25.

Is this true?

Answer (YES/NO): NO